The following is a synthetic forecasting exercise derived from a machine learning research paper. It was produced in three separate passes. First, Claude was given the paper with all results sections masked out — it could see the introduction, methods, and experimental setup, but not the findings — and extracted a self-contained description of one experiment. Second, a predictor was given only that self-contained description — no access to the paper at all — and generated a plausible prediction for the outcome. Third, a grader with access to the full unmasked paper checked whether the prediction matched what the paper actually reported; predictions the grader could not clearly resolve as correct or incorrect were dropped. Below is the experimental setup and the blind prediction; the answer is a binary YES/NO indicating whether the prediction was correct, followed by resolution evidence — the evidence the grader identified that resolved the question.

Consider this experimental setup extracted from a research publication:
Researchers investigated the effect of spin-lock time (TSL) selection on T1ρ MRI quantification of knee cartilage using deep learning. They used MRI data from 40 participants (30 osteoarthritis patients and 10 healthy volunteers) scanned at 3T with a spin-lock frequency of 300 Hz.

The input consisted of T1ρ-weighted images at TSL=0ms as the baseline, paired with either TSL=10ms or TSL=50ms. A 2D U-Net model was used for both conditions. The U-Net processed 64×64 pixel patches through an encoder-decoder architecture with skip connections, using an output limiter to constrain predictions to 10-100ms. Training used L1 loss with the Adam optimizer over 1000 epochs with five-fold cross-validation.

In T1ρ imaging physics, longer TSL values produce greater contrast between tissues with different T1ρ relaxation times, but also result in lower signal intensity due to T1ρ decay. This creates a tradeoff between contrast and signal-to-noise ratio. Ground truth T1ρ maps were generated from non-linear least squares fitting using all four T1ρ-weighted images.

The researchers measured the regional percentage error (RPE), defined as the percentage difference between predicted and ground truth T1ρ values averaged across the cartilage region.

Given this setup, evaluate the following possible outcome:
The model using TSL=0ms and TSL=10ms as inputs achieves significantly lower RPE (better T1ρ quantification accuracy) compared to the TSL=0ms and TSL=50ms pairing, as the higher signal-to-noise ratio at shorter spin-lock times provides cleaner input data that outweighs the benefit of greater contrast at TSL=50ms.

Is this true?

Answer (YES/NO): NO